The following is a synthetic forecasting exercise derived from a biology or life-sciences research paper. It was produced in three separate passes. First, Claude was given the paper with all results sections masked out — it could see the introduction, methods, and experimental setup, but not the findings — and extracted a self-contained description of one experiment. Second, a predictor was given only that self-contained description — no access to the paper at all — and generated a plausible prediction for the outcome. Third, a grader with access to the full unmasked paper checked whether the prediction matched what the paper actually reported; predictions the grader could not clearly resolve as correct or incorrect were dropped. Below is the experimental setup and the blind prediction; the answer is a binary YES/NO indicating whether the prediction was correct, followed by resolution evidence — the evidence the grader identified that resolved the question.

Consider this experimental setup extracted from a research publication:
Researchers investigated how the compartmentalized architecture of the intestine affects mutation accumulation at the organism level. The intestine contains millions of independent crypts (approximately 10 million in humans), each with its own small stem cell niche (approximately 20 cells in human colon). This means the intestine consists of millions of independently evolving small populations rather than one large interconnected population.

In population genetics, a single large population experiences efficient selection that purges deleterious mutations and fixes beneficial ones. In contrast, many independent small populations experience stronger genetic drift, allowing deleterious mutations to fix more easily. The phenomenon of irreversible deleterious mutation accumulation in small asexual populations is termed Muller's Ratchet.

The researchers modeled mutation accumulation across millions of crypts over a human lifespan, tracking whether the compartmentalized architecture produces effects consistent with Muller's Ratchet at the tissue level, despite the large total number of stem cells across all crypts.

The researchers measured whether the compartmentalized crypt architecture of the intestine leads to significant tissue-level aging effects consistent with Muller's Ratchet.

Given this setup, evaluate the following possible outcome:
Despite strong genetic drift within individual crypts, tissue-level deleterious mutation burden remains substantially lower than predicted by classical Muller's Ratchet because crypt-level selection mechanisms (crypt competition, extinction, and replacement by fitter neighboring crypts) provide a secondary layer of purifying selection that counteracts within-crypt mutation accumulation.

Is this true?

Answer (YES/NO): NO